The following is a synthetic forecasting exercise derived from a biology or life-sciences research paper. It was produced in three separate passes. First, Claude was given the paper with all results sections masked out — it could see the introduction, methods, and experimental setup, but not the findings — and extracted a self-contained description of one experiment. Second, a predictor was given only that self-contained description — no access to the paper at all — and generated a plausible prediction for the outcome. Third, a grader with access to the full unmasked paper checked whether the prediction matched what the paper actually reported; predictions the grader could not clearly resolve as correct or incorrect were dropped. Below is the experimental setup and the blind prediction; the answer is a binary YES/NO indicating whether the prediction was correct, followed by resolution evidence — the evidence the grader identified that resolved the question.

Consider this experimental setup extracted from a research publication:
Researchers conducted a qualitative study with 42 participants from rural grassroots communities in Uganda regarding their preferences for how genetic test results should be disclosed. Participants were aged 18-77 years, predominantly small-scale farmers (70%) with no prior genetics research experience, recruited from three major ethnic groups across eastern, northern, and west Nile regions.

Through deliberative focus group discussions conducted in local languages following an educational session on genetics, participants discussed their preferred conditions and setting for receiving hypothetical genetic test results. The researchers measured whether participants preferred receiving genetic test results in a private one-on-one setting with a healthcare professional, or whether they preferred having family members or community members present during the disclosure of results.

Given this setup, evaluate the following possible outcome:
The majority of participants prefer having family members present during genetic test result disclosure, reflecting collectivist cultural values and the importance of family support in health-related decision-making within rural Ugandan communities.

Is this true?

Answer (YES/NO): NO